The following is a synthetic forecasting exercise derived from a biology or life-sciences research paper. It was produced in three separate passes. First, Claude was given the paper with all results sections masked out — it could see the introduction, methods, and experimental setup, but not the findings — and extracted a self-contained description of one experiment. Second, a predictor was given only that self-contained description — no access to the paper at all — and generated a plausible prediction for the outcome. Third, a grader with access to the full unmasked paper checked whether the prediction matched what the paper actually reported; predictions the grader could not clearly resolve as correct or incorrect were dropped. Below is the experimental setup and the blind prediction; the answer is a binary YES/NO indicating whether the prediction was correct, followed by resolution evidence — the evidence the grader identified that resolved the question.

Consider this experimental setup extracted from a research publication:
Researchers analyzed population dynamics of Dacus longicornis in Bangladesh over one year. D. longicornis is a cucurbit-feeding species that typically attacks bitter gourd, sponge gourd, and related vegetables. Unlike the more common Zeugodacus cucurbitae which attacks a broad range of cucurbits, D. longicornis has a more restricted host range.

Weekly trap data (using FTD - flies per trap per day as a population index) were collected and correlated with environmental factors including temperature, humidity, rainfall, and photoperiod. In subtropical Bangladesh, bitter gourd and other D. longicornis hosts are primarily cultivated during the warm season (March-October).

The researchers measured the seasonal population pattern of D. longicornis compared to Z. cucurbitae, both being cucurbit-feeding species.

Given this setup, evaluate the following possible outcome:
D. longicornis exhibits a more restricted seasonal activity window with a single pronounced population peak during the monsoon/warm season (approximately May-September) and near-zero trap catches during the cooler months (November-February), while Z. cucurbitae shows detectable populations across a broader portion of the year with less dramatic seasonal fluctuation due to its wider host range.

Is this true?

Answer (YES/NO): NO